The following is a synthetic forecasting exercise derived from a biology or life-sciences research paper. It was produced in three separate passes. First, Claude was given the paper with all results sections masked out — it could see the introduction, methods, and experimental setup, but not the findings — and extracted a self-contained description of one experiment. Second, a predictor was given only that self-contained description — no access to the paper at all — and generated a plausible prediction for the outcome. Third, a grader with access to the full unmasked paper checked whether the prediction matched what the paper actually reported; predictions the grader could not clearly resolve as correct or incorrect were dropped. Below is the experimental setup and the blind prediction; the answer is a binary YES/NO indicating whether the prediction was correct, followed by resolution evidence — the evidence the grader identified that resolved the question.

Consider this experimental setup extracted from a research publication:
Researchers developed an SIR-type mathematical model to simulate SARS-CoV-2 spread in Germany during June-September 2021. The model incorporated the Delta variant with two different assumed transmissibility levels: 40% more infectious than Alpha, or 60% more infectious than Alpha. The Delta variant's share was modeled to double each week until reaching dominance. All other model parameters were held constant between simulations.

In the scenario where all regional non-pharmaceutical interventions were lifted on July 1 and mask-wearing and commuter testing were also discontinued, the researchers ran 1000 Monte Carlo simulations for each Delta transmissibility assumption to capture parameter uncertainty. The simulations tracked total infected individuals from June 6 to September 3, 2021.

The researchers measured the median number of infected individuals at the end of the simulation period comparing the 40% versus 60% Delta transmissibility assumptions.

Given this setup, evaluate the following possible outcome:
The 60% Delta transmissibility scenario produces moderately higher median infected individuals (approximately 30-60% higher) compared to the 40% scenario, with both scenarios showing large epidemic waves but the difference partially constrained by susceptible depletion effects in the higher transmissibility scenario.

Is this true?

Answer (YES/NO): NO